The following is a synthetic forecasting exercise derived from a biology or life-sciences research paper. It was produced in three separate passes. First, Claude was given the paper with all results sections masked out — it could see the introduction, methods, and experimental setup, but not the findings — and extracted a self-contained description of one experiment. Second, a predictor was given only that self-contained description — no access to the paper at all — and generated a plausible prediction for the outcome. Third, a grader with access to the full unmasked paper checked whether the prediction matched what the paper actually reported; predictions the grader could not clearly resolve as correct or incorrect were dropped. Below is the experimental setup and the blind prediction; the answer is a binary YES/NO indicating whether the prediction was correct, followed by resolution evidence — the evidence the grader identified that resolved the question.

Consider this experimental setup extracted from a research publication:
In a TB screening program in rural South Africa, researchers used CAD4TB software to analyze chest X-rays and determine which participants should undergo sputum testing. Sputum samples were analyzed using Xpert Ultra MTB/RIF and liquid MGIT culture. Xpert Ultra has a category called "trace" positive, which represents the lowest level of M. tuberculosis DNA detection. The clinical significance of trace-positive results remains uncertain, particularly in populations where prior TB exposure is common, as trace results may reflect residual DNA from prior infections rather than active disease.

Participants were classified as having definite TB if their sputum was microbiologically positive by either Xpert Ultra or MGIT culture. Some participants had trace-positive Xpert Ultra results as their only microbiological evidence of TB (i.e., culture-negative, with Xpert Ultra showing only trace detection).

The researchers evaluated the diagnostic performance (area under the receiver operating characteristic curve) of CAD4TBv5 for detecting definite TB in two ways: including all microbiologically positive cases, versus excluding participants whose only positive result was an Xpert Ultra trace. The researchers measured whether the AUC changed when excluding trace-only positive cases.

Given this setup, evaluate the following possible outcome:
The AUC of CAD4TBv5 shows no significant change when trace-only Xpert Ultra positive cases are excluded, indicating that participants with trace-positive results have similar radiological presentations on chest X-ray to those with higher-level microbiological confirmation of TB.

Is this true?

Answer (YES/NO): YES